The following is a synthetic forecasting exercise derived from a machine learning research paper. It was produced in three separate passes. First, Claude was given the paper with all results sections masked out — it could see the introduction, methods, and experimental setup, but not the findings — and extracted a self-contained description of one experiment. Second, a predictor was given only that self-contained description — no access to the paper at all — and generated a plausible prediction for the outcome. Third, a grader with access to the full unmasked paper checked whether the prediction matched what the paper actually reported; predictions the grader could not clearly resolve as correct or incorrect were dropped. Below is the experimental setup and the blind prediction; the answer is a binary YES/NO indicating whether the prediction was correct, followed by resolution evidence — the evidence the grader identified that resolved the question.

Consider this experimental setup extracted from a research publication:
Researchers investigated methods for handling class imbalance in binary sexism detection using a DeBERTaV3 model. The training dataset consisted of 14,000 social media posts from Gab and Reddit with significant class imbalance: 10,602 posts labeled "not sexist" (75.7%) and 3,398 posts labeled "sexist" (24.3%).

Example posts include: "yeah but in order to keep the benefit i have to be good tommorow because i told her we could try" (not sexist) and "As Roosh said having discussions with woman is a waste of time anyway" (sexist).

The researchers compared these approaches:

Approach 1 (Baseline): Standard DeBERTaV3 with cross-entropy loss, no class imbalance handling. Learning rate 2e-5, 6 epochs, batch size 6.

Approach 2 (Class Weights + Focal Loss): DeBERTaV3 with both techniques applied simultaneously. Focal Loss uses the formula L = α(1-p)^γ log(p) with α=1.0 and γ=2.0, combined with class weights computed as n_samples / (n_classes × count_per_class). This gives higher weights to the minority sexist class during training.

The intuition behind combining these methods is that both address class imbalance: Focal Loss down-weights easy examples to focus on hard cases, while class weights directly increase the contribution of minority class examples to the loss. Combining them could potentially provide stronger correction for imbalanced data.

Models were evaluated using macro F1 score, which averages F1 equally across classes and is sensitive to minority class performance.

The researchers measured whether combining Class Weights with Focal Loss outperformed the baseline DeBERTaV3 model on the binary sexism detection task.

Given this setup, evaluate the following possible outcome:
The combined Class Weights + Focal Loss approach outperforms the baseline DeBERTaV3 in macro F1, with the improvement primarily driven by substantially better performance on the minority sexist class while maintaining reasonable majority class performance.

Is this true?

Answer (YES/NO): NO